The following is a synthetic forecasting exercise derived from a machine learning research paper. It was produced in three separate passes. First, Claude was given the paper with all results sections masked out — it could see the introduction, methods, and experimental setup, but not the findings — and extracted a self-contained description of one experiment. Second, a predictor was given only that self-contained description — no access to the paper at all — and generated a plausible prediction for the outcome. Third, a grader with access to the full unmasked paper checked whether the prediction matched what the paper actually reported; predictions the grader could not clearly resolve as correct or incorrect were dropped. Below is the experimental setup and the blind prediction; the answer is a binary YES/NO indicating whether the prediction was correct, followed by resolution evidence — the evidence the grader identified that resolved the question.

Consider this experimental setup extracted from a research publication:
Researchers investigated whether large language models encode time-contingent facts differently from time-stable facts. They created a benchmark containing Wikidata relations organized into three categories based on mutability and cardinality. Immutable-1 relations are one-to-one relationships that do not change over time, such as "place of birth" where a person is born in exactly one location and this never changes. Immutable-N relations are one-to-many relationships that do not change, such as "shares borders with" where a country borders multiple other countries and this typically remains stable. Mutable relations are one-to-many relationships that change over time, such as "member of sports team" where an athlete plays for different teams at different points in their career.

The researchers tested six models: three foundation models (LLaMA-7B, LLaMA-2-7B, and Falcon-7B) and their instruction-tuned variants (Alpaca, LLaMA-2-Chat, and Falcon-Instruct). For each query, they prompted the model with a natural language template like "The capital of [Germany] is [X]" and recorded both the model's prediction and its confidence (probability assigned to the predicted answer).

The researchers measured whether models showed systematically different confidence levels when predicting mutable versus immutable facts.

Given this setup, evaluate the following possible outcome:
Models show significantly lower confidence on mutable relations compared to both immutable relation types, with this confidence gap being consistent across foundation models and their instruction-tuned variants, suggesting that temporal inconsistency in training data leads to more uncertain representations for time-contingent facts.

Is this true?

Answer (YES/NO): YES